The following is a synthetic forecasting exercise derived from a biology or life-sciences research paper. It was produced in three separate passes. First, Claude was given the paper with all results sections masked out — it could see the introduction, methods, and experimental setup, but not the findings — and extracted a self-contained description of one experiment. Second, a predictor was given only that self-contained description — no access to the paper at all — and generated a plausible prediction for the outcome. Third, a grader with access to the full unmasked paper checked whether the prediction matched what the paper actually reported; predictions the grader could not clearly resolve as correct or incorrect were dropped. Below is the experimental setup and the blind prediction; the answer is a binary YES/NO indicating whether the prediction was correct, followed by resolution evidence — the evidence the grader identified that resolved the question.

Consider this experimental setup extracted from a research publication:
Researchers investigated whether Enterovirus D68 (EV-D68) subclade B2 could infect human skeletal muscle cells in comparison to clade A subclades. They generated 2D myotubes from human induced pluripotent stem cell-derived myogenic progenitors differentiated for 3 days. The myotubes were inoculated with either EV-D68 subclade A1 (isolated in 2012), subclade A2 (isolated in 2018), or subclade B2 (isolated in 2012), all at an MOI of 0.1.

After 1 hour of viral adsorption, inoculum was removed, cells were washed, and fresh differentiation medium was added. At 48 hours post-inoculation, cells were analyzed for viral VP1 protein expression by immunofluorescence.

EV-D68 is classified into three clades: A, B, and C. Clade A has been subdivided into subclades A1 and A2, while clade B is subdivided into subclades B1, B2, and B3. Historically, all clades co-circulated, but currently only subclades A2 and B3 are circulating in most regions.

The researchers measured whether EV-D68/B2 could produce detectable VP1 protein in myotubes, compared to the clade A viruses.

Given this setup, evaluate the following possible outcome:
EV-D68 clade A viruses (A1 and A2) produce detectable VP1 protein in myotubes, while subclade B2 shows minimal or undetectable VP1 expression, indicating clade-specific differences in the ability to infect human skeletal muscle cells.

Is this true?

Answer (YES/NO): NO